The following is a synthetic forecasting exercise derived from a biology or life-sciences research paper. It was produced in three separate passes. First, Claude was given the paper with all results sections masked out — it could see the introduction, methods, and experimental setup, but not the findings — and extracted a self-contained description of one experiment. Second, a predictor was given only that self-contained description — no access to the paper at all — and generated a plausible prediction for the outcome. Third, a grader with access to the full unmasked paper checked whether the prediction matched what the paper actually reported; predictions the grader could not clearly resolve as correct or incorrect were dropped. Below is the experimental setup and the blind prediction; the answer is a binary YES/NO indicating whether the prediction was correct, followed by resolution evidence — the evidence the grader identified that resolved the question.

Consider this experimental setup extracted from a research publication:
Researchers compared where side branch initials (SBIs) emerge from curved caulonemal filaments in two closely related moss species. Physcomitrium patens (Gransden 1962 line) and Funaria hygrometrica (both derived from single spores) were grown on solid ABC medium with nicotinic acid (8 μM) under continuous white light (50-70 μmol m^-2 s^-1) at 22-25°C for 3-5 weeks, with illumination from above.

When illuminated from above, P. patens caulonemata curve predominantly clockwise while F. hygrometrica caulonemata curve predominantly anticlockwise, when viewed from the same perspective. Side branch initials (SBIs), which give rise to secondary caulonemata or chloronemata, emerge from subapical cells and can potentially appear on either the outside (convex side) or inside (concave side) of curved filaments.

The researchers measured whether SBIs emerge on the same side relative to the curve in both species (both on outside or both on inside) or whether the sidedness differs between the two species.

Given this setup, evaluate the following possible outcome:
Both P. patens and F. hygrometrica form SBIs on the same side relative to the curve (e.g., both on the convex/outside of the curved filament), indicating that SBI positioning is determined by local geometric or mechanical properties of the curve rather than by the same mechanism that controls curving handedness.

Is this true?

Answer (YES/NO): NO